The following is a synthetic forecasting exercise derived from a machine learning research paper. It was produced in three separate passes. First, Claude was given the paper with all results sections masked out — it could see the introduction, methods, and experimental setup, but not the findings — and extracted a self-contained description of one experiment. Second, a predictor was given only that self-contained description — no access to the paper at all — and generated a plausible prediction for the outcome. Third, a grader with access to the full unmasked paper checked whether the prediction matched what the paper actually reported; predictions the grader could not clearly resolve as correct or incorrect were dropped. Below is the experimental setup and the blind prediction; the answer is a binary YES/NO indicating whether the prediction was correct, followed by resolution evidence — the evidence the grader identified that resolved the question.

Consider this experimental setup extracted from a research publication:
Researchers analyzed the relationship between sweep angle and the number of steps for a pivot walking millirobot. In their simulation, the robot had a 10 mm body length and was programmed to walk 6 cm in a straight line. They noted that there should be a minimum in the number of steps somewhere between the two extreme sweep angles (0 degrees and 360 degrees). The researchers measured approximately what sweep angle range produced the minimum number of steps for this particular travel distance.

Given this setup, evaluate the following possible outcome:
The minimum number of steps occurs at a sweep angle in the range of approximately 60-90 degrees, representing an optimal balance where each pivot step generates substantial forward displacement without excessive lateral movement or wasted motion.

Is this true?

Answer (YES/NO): NO